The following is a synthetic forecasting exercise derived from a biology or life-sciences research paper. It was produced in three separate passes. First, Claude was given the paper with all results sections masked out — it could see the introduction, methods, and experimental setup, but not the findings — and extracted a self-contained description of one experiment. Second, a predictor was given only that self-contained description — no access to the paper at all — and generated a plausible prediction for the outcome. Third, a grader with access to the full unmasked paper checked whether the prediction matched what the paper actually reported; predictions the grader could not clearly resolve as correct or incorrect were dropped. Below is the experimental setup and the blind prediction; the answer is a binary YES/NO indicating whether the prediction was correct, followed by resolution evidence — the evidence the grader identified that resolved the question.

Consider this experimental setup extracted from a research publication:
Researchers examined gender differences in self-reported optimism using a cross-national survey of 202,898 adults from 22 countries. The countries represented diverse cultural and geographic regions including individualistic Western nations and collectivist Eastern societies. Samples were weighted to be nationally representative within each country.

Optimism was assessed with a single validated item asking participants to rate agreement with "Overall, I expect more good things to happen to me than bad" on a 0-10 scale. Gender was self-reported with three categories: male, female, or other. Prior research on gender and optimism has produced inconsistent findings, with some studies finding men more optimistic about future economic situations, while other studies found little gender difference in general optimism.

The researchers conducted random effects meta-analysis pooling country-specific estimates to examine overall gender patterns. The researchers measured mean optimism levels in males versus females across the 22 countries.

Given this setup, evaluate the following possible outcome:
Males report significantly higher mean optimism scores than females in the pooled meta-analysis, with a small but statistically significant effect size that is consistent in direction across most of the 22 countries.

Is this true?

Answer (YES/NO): NO